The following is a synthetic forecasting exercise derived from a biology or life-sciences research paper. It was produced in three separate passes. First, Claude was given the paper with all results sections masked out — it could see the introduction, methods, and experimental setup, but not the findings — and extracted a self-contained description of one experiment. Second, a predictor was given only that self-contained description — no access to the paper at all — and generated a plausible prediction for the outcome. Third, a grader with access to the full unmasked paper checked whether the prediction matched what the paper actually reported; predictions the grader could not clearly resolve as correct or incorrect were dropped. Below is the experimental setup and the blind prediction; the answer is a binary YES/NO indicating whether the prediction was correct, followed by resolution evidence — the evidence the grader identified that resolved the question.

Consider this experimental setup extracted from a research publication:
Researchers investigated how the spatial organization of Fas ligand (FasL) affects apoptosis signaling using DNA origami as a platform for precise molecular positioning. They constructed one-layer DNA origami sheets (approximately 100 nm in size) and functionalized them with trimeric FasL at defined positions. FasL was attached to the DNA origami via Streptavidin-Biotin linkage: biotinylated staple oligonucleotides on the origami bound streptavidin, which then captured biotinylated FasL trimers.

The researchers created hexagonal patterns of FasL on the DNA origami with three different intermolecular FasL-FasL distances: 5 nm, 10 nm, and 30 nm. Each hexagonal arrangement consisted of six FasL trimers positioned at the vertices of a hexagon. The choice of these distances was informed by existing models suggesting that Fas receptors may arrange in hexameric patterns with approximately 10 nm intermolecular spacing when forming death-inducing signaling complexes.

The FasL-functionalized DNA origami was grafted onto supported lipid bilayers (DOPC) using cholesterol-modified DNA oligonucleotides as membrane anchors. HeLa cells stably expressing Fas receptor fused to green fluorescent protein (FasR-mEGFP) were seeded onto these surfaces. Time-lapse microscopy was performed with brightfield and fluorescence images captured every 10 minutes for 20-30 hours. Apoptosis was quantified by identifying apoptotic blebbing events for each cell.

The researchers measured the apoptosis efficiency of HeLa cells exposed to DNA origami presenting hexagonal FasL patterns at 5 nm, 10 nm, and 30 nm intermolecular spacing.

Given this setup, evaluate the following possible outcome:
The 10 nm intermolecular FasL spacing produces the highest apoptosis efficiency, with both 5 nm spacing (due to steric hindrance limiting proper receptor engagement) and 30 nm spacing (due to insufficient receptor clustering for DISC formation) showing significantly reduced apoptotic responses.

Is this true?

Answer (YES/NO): YES